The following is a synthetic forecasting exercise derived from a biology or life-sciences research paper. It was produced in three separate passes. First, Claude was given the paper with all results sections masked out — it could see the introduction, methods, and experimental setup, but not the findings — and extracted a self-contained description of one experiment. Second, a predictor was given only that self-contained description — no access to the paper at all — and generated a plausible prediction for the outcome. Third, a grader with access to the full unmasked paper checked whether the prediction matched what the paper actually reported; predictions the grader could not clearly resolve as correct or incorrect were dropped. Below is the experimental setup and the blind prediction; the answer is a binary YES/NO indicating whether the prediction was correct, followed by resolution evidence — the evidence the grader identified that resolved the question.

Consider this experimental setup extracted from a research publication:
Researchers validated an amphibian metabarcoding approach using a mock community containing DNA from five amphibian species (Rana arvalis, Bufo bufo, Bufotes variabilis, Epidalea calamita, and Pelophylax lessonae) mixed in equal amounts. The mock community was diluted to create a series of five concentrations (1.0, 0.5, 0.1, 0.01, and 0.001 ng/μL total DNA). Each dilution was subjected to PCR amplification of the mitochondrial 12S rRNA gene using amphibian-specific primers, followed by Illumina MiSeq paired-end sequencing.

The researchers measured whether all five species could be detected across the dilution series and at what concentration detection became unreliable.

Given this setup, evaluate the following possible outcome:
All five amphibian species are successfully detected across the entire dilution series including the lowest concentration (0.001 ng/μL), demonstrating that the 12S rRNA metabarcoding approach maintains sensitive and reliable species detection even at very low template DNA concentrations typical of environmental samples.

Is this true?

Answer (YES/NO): NO